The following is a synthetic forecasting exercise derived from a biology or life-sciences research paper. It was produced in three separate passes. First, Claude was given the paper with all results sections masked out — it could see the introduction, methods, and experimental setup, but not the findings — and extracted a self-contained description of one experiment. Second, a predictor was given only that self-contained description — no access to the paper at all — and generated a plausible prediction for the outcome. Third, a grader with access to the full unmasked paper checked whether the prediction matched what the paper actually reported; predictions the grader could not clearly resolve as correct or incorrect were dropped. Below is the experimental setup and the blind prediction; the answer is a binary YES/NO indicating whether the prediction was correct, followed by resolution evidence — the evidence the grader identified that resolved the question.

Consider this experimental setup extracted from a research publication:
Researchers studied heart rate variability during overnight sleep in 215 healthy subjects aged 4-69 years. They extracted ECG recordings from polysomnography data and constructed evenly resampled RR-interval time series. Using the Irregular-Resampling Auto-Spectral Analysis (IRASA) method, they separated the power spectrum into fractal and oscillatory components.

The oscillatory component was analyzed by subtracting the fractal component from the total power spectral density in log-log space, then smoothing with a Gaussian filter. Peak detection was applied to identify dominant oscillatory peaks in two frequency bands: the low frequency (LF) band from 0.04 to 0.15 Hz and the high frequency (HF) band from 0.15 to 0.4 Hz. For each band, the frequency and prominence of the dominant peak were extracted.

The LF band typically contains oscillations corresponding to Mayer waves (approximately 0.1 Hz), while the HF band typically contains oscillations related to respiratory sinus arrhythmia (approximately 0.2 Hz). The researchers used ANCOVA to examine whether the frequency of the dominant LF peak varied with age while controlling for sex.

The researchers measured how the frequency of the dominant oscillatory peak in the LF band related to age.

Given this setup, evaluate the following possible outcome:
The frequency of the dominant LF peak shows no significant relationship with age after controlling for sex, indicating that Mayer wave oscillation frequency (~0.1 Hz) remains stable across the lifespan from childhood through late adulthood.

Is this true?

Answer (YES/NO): NO